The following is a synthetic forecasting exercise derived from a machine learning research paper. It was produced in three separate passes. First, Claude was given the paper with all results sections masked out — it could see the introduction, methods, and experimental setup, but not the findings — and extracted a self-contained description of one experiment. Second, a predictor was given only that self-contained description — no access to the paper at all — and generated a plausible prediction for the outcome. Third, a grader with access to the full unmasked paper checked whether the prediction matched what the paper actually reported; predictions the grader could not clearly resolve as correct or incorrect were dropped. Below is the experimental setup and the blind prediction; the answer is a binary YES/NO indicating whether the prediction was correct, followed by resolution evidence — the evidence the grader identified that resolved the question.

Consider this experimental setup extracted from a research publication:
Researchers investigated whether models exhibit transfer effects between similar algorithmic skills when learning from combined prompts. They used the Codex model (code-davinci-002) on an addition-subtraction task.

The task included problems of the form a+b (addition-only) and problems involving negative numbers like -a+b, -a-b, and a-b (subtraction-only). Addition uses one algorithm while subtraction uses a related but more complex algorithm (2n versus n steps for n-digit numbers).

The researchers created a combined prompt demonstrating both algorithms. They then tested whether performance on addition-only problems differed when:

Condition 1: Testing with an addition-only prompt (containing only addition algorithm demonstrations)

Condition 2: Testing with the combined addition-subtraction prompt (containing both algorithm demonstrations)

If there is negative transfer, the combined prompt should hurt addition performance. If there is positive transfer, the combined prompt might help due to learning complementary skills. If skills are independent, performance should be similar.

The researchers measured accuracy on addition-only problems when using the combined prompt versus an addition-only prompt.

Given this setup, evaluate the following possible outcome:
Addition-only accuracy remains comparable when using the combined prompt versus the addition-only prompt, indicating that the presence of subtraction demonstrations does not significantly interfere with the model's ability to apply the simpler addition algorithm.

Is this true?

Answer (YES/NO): YES